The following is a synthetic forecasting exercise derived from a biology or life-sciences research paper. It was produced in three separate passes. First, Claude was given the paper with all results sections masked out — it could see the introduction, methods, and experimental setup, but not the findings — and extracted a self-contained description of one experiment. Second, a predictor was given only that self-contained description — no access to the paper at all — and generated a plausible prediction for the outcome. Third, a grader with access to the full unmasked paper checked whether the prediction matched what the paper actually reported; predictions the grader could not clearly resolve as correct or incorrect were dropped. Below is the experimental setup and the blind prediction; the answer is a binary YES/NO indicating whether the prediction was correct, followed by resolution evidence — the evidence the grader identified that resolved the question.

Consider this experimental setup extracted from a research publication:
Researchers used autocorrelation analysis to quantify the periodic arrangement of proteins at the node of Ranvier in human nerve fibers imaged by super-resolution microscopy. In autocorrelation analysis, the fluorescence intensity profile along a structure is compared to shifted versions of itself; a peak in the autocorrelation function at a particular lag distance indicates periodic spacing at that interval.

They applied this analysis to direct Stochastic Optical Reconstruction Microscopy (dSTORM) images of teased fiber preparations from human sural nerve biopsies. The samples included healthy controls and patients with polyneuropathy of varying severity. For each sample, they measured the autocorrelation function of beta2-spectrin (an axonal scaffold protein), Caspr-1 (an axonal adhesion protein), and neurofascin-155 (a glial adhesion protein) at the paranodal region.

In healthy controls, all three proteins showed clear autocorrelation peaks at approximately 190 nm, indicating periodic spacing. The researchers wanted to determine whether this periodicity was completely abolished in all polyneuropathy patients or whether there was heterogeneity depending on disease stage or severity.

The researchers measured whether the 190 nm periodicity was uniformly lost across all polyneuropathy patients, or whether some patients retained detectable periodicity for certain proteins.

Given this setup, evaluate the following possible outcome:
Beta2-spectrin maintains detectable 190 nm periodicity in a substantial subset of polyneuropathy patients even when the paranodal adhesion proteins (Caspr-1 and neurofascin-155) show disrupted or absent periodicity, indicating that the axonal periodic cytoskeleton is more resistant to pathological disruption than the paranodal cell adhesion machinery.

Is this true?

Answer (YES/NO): YES